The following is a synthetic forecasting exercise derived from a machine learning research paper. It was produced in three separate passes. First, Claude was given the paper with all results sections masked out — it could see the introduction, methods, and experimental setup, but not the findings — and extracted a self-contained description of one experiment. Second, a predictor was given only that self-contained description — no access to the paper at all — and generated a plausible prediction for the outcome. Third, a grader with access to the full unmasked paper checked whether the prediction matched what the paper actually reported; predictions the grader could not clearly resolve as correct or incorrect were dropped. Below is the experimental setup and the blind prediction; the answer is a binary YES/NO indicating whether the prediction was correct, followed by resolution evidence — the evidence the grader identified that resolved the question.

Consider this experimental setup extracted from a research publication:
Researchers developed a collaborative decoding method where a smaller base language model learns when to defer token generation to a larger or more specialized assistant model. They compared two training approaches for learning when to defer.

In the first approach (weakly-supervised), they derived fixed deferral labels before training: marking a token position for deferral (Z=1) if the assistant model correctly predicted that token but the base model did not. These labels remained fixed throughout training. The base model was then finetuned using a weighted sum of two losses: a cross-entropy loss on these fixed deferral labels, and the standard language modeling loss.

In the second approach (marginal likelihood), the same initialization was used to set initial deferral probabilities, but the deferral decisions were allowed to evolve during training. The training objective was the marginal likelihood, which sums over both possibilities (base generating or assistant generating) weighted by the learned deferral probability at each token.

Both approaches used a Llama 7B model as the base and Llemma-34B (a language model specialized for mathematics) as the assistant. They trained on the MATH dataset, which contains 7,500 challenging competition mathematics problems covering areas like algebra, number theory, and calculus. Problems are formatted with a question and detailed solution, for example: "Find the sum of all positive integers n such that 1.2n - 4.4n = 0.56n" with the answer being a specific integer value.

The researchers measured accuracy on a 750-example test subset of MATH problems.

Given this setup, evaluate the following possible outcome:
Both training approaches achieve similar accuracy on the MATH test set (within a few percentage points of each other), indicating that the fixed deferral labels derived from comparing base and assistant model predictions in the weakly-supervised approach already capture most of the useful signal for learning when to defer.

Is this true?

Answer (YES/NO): NO